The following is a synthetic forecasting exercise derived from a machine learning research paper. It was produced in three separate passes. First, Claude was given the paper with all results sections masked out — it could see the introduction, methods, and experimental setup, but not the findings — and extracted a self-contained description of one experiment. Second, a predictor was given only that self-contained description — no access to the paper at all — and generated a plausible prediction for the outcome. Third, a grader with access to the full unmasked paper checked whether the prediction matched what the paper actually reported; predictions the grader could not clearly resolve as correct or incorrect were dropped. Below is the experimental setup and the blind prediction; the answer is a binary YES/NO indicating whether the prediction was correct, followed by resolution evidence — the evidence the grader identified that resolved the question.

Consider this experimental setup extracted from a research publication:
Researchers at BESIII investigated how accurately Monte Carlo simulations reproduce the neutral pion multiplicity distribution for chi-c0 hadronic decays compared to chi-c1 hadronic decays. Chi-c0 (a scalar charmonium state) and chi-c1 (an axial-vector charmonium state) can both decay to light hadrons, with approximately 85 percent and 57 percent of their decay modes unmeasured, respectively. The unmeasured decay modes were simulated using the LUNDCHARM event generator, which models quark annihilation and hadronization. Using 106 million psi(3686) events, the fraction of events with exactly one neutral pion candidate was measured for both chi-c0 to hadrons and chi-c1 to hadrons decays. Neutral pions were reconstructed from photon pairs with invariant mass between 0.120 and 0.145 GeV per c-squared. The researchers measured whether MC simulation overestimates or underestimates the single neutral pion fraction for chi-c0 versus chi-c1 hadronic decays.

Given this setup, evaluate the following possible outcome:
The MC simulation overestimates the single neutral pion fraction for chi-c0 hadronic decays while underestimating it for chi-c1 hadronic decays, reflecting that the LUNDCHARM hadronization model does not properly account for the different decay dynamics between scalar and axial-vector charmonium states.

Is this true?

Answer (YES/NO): NO